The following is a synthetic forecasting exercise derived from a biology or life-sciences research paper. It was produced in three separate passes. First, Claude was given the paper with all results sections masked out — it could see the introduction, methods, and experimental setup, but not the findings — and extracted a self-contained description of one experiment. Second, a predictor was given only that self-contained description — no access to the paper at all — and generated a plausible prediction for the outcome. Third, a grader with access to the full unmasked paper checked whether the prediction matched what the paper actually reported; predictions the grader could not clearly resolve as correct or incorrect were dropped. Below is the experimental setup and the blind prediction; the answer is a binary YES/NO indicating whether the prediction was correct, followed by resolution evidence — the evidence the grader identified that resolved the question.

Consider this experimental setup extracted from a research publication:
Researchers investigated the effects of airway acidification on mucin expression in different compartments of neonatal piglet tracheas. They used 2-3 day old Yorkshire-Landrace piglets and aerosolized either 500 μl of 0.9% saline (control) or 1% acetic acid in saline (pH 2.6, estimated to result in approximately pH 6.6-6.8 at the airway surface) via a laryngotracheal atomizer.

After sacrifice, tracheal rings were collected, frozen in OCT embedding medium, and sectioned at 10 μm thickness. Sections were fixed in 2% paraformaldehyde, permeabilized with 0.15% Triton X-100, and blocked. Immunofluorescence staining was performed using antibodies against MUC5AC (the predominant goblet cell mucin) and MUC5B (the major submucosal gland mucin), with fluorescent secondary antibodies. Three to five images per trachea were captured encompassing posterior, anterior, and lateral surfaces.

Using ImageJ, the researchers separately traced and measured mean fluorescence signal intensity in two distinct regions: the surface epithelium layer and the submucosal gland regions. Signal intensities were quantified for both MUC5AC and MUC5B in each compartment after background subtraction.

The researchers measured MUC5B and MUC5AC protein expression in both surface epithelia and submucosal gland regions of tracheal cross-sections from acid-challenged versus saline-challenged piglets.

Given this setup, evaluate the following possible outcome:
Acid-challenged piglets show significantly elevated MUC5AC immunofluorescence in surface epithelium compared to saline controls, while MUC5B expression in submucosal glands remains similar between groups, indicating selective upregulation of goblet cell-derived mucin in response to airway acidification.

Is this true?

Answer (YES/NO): NO